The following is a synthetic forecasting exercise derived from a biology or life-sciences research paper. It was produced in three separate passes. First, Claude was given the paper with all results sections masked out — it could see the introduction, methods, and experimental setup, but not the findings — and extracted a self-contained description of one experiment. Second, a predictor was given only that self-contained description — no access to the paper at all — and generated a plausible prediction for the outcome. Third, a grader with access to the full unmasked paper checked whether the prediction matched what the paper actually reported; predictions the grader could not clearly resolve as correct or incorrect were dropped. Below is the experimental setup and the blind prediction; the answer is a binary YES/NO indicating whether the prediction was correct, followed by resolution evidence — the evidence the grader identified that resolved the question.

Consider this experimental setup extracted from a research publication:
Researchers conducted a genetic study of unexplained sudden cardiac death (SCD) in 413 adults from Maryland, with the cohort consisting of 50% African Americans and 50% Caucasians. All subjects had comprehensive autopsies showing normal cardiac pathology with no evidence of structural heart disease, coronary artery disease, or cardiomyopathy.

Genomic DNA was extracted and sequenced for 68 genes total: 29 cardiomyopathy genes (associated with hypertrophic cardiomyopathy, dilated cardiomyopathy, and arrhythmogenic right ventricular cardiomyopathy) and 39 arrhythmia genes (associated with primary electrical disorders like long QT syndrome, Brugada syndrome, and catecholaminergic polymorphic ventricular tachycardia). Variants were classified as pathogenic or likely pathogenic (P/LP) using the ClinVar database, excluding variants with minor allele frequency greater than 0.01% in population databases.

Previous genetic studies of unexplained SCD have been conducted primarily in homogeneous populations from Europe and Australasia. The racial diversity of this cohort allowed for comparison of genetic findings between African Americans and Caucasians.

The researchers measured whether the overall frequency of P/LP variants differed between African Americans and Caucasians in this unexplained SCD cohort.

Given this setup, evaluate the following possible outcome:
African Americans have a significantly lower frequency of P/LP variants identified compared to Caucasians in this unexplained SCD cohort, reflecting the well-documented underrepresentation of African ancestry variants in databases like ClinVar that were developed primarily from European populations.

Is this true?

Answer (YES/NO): NO